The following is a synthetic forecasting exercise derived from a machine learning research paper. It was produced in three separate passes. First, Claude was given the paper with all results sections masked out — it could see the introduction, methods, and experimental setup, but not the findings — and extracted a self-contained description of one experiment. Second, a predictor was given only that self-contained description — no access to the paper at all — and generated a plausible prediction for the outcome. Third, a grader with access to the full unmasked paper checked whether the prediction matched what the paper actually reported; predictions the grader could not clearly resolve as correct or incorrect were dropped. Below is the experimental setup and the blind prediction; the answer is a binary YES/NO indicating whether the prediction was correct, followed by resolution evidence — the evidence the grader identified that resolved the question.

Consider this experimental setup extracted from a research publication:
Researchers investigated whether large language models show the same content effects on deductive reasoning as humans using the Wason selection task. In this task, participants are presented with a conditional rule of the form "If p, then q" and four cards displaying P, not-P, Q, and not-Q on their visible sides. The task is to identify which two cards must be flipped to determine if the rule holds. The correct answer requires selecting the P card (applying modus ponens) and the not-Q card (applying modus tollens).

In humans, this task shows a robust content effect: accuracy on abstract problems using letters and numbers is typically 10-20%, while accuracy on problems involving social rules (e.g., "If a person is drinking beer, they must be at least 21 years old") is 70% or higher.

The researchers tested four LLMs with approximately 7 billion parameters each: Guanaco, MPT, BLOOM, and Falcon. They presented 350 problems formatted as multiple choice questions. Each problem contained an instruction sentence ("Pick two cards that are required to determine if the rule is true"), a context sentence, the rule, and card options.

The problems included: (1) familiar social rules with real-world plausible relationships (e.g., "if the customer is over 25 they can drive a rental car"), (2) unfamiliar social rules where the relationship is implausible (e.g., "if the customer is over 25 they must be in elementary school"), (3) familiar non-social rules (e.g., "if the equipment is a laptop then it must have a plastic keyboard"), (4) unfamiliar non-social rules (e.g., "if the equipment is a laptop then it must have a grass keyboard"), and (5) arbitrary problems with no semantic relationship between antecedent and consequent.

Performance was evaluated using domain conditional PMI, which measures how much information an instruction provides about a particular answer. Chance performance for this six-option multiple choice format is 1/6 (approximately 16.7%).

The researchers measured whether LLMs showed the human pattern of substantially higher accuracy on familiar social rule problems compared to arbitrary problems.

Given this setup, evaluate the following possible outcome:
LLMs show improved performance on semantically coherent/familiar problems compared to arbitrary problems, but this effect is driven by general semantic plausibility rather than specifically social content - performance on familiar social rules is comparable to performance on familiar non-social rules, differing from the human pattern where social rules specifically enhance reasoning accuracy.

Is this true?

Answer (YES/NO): NO